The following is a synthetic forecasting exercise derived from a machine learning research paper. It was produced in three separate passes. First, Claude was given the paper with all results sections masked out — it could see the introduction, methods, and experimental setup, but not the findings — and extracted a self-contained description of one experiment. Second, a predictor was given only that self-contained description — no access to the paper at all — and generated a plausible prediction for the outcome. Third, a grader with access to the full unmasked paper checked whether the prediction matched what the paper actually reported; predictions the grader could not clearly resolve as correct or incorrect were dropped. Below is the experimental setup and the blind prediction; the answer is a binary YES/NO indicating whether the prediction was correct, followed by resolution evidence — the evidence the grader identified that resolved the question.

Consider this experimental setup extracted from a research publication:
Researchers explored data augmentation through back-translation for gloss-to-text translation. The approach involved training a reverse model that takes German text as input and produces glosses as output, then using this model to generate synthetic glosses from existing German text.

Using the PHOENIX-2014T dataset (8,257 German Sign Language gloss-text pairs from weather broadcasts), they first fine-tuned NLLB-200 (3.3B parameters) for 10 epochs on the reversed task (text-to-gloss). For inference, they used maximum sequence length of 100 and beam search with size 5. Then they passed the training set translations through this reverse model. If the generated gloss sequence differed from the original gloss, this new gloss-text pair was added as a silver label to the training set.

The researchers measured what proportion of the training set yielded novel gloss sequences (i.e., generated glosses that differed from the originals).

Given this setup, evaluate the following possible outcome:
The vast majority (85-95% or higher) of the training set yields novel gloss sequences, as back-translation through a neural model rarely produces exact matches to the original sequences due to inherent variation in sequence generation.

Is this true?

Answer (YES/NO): NO